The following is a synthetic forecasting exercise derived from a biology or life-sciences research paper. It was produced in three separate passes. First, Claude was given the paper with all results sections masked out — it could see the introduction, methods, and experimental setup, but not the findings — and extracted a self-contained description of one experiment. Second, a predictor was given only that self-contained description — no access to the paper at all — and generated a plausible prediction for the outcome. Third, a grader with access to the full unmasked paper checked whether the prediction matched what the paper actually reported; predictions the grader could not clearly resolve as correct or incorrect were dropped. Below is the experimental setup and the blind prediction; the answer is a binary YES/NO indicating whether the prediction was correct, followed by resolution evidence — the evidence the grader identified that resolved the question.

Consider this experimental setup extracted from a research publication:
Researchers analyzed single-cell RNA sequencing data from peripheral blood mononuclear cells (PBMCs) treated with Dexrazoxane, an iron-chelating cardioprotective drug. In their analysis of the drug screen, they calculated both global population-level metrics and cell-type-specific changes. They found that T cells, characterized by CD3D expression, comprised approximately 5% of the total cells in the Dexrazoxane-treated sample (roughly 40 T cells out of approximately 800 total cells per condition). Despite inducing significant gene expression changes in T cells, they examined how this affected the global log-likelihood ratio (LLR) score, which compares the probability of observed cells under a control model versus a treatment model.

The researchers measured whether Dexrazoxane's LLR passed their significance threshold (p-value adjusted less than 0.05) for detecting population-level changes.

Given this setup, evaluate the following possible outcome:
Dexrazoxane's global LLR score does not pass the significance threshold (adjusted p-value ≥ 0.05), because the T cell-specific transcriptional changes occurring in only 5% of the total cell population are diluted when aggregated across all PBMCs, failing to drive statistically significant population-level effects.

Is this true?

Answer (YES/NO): NO